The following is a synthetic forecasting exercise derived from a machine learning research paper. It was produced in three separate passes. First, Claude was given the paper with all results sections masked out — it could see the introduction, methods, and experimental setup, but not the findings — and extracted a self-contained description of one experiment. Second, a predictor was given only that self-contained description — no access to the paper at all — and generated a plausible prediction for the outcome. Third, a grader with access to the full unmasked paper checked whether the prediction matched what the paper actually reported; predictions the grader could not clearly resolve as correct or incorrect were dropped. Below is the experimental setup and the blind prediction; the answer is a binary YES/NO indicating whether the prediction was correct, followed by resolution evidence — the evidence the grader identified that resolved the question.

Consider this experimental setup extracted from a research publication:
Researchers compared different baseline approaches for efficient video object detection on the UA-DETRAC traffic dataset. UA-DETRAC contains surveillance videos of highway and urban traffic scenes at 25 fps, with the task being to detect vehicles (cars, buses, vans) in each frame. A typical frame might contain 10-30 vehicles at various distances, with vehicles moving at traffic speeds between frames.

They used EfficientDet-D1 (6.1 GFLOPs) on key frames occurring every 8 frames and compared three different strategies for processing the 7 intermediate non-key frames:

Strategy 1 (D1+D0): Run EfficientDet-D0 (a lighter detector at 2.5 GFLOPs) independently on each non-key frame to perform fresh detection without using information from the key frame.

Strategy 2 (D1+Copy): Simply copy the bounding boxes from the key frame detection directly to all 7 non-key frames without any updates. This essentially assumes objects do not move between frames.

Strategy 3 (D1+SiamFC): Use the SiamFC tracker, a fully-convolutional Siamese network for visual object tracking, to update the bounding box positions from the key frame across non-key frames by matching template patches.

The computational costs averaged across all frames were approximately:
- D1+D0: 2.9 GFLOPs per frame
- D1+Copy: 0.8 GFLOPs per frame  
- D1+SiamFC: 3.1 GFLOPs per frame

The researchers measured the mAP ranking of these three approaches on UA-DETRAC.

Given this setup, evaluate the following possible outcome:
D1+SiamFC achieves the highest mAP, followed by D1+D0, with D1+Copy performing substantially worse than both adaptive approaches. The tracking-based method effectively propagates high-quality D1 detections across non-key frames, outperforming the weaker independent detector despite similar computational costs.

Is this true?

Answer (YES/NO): NO